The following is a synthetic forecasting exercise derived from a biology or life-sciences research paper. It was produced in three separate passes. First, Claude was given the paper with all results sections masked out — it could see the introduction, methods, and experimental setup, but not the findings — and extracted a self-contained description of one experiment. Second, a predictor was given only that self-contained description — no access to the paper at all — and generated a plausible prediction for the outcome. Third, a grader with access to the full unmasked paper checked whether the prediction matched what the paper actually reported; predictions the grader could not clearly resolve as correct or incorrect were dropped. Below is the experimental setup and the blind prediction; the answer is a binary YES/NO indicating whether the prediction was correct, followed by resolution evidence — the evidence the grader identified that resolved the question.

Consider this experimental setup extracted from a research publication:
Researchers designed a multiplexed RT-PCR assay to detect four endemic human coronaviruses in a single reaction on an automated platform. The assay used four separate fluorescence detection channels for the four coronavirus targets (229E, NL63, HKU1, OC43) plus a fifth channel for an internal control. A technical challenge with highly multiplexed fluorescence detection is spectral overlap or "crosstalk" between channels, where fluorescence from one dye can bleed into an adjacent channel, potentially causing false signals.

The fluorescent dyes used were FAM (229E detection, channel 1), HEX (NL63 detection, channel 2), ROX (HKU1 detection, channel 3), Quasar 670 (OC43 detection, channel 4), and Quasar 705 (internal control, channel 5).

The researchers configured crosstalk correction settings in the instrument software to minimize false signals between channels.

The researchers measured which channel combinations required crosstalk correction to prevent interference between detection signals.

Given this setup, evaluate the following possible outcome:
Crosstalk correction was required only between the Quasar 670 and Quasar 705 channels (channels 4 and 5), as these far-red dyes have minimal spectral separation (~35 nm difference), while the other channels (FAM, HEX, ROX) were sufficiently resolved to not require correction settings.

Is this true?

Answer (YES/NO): NO